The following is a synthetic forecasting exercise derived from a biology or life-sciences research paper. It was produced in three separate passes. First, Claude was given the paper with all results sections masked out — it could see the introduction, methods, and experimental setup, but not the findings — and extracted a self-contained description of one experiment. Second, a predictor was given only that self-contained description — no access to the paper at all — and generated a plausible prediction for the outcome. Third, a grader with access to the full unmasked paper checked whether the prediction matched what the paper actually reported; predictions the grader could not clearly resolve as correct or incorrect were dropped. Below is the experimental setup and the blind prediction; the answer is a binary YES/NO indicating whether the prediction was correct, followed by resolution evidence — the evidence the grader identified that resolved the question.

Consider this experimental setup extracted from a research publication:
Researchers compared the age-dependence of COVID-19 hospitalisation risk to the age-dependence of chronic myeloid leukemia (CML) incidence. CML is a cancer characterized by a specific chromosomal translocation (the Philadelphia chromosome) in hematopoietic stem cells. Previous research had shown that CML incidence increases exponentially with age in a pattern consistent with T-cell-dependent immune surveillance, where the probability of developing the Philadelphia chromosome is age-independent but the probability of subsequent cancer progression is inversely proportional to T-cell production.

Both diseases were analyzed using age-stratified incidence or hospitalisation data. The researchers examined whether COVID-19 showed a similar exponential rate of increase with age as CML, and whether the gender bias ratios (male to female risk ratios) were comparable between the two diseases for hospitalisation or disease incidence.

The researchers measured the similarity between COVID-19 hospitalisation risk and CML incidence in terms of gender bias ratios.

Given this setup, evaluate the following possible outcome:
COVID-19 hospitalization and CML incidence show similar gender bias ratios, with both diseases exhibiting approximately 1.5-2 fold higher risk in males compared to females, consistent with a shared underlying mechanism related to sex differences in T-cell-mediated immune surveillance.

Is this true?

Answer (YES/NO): NO